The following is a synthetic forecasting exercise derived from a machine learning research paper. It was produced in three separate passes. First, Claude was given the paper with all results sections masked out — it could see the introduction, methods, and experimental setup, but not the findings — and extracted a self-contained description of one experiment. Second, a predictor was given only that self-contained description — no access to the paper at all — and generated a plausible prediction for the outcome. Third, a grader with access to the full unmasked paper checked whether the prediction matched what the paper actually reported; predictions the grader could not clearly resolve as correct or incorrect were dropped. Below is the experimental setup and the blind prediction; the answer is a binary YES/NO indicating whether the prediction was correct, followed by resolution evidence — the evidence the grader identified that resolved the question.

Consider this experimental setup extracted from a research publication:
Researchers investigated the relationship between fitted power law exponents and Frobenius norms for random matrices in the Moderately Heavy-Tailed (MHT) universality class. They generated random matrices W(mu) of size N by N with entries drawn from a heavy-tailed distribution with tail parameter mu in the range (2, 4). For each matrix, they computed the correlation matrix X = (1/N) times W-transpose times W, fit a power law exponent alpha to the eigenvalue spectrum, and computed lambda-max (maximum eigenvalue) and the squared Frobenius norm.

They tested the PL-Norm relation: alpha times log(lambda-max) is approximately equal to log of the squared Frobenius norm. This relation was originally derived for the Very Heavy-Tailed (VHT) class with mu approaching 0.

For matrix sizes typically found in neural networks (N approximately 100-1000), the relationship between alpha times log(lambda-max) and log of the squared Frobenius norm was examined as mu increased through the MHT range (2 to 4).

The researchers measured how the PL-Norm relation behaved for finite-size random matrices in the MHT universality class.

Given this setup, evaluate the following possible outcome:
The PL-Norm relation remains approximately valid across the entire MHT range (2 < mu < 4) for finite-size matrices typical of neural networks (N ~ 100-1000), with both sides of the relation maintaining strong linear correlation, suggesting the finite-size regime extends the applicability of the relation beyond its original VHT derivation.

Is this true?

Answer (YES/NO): YES